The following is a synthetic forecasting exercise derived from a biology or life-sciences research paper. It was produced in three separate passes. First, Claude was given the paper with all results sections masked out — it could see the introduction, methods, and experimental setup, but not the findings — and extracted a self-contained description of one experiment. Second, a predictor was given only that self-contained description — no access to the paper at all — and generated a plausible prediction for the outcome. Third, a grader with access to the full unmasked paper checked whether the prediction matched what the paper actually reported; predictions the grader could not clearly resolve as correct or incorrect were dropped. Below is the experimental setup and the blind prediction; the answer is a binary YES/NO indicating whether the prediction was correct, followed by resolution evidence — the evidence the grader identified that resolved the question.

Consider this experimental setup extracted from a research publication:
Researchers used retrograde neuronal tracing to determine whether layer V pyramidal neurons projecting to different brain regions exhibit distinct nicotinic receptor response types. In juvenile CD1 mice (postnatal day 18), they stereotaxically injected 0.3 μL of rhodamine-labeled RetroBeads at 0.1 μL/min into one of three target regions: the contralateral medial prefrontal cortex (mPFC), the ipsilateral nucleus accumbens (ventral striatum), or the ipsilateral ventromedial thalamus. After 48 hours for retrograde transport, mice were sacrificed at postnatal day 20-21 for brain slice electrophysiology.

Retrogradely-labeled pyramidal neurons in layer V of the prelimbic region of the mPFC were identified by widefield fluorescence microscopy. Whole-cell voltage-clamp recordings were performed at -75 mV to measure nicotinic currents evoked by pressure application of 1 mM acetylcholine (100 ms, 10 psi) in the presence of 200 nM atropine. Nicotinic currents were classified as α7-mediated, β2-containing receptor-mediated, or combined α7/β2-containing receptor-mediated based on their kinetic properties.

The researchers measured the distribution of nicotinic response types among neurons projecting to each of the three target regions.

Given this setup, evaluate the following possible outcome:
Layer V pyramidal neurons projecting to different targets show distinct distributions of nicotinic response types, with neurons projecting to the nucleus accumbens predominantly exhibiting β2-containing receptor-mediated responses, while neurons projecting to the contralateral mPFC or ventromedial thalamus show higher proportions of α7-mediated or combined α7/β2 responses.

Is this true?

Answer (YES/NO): NO